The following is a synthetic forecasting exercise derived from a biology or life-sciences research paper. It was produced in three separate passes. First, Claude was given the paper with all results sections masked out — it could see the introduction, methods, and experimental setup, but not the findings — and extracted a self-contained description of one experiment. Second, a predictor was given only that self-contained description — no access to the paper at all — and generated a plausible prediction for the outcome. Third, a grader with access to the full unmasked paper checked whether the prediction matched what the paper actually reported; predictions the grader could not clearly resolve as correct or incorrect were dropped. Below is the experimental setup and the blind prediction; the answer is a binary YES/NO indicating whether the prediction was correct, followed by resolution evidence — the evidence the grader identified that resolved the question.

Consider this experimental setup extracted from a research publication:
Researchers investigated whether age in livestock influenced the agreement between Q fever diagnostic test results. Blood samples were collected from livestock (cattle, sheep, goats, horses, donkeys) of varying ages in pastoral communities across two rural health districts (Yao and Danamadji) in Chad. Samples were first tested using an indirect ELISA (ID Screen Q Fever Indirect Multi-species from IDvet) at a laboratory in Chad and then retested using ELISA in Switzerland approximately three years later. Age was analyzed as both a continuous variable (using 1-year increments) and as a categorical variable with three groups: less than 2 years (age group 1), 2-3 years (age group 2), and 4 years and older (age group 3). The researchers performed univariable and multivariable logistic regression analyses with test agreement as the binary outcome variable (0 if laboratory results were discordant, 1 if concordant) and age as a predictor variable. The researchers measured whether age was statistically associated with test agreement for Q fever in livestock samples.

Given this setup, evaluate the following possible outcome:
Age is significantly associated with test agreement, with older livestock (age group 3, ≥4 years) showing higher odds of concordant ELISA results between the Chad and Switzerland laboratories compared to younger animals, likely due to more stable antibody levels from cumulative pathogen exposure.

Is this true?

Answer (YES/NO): NO